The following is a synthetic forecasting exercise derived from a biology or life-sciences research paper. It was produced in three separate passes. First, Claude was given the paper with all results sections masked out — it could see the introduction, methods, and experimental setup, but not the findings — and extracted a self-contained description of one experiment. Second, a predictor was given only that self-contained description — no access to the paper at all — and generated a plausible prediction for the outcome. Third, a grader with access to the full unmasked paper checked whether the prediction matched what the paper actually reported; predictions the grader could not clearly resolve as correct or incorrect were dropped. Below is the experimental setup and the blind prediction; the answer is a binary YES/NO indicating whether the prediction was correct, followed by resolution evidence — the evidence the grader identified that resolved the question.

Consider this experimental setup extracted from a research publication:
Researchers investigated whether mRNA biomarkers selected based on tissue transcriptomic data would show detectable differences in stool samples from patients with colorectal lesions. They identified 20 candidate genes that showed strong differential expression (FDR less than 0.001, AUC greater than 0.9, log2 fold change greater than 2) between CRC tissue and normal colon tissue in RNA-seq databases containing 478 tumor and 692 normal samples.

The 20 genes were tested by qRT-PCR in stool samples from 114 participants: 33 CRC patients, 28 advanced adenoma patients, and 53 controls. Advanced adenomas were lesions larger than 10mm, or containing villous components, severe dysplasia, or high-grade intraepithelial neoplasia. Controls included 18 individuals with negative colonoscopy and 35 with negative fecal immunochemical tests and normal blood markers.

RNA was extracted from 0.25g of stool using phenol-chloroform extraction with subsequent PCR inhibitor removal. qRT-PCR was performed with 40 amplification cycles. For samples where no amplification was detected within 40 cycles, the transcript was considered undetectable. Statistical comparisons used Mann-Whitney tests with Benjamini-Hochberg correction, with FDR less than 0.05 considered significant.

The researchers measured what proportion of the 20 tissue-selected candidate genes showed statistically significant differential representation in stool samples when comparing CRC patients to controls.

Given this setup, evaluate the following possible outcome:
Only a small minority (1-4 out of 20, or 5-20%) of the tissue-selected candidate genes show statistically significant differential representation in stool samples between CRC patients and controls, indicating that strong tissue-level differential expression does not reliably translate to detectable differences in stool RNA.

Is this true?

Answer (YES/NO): NO